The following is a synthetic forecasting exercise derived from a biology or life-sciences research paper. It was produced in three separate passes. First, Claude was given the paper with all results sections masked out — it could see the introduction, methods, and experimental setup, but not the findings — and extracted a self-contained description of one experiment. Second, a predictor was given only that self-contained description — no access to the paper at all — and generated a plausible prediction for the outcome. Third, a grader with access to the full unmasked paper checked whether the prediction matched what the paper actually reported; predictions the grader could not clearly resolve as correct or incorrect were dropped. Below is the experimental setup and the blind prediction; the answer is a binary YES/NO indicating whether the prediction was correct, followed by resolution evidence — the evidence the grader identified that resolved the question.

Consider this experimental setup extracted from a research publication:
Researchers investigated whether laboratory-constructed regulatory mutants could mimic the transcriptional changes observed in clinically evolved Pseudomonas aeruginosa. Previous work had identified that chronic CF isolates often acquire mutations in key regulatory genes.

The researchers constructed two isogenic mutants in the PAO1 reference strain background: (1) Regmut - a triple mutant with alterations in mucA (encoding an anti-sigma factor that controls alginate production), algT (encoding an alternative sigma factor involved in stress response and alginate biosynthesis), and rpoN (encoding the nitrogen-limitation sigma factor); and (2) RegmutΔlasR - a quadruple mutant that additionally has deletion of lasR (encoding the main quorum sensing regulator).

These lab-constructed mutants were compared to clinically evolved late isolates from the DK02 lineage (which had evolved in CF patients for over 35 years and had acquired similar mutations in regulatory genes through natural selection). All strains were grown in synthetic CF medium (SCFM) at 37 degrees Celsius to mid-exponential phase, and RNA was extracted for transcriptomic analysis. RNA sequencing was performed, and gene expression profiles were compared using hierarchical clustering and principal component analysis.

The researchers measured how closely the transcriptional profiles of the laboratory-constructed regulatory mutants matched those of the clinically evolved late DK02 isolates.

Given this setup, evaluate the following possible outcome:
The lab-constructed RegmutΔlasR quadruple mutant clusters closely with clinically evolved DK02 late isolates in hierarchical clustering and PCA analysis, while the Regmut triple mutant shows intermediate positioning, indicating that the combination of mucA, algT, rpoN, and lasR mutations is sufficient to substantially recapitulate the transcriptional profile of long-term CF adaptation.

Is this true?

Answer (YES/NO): NO